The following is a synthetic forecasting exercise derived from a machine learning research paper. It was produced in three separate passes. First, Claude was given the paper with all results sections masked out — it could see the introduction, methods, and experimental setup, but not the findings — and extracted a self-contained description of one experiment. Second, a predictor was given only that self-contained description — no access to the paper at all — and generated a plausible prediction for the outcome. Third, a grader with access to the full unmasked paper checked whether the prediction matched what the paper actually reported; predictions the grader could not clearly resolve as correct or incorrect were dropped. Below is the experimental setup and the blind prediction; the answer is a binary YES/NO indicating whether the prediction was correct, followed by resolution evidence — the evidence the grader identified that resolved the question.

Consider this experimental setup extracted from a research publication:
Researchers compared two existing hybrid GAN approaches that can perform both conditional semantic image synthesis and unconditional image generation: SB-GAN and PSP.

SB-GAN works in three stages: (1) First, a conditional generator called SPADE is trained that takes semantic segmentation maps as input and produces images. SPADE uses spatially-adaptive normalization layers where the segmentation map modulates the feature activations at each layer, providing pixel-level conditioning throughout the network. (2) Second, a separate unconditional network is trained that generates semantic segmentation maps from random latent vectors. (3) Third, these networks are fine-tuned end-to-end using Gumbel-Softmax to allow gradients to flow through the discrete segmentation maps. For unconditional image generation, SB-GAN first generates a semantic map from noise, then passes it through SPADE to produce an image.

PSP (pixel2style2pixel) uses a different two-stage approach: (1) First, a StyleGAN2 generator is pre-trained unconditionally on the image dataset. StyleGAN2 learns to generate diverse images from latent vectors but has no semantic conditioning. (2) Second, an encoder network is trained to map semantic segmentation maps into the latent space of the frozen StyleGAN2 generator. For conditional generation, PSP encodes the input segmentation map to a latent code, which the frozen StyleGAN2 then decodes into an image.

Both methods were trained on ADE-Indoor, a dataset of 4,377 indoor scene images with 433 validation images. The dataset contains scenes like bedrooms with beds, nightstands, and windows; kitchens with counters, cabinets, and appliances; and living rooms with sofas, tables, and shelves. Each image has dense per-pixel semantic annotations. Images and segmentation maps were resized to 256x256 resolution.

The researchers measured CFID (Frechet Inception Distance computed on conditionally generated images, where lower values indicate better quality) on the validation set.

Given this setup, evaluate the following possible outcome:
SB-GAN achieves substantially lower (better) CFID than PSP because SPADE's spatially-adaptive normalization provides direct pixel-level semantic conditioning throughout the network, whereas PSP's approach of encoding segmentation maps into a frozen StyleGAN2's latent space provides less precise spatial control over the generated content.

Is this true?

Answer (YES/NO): YES